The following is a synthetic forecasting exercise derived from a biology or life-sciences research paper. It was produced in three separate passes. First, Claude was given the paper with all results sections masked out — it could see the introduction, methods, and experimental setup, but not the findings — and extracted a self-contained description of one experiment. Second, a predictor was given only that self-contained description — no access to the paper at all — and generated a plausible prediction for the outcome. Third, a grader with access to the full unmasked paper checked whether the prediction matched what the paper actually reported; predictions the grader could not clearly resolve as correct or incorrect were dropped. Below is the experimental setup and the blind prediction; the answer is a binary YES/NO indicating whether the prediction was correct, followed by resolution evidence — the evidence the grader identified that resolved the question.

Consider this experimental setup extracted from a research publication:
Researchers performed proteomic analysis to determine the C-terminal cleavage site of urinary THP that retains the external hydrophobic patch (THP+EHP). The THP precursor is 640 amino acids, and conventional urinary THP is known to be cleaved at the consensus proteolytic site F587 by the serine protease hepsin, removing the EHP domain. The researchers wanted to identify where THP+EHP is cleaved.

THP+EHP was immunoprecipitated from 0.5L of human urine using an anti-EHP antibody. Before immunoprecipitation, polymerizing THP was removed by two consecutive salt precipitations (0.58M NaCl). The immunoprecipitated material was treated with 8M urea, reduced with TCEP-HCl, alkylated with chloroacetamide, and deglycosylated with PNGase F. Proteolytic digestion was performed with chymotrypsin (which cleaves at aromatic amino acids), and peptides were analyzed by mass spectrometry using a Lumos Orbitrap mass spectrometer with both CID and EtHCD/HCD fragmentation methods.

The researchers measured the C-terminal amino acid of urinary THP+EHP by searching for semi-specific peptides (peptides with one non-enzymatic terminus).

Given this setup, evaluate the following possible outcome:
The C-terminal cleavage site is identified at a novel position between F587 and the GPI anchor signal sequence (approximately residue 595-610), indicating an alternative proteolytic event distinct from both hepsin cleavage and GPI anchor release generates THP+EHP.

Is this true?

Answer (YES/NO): NO